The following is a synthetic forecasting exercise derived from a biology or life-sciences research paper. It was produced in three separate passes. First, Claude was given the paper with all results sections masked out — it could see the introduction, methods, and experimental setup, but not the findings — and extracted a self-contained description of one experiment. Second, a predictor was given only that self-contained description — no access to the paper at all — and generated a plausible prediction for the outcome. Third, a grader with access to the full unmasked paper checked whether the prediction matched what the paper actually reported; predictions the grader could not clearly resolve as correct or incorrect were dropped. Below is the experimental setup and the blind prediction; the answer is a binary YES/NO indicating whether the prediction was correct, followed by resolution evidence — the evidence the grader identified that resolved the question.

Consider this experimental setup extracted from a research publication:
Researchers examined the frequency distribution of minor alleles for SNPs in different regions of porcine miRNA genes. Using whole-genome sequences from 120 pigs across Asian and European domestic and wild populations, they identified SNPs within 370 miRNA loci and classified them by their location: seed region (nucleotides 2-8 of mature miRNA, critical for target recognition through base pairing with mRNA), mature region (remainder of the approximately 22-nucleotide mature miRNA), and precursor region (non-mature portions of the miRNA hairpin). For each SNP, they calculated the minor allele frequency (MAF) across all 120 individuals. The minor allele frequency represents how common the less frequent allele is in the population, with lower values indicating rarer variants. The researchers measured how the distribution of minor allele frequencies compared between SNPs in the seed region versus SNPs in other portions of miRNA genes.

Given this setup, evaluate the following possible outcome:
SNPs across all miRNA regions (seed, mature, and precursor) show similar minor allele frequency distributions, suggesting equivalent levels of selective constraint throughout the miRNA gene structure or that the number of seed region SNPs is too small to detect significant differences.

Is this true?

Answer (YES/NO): NO